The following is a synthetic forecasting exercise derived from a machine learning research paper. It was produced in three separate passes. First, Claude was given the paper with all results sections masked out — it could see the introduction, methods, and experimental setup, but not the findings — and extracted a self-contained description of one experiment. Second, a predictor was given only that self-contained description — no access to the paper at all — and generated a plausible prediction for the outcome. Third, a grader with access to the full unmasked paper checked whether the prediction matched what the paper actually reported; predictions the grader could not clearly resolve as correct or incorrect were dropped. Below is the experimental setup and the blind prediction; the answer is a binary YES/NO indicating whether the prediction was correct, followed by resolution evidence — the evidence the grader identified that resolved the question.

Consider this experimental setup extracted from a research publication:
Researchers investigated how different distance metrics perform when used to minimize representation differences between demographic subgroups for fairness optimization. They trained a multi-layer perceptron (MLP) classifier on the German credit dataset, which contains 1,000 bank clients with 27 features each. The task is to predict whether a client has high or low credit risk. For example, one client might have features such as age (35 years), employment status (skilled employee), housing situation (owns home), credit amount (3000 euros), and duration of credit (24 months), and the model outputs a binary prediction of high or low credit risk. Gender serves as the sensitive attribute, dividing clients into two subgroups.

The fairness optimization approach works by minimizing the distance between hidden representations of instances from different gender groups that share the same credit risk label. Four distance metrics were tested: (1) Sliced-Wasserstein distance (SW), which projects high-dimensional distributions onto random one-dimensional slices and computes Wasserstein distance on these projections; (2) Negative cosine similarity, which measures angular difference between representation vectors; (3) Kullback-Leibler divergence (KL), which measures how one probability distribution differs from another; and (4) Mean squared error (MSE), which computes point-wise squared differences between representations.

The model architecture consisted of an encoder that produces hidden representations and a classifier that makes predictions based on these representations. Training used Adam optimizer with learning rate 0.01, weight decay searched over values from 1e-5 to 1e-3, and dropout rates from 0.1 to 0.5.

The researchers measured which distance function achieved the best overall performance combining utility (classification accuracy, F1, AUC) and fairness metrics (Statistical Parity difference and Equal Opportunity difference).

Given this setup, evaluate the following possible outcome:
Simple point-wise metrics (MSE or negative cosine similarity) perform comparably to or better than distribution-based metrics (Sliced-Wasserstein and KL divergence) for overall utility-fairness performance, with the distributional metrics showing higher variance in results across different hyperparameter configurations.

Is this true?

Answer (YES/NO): NO